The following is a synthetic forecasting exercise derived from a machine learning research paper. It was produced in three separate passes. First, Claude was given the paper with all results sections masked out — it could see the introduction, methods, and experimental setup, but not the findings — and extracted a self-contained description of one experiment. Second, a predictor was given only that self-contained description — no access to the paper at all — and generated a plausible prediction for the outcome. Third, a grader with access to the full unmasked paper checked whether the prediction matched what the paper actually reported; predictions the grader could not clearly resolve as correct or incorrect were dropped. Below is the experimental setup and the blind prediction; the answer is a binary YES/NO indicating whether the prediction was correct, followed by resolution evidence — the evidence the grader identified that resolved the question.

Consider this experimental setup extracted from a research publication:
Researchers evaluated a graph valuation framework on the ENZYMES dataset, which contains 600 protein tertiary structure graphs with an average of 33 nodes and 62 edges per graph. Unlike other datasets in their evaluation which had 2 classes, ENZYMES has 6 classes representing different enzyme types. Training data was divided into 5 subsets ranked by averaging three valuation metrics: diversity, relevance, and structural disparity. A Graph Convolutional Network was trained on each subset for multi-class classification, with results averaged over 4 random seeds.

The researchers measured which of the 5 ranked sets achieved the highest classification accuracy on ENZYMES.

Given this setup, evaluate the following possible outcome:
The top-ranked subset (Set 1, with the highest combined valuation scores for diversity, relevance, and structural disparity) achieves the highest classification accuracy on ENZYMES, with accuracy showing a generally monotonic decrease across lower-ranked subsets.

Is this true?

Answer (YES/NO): NO